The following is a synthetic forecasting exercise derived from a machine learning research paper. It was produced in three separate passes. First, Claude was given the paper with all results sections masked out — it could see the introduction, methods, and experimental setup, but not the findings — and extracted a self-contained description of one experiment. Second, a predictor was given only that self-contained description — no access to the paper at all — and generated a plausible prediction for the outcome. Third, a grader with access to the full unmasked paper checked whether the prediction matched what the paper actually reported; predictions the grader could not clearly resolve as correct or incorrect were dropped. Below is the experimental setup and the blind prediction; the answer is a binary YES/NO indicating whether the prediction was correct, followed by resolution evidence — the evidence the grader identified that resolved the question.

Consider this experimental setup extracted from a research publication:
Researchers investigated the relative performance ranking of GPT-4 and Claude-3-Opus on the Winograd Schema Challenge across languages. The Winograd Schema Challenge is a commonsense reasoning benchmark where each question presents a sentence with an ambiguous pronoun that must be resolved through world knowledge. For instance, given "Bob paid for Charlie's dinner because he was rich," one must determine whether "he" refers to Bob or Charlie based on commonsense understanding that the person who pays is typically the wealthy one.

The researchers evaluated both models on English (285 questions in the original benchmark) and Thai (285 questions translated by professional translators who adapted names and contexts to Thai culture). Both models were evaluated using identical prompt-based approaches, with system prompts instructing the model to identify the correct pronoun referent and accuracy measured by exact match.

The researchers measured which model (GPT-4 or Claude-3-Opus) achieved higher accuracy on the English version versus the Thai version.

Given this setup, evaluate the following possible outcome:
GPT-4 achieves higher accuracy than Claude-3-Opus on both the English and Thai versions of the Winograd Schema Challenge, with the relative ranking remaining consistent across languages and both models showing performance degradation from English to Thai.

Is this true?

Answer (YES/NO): NO